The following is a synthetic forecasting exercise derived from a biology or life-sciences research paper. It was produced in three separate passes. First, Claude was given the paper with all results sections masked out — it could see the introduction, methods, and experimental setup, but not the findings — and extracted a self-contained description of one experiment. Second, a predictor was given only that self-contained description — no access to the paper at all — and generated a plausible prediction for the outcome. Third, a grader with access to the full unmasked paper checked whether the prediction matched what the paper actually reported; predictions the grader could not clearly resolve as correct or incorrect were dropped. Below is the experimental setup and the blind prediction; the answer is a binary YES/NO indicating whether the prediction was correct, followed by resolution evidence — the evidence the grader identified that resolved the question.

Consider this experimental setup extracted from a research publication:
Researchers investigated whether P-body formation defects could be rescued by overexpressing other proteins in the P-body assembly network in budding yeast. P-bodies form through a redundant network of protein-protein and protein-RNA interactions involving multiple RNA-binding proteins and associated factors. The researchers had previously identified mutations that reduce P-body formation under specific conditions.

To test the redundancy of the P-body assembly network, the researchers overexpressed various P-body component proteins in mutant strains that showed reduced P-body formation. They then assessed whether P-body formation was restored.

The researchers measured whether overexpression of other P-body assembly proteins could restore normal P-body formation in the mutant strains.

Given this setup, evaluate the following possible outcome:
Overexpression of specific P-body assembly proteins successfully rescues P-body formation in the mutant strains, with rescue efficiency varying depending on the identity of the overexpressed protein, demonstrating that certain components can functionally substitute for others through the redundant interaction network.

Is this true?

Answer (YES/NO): NO